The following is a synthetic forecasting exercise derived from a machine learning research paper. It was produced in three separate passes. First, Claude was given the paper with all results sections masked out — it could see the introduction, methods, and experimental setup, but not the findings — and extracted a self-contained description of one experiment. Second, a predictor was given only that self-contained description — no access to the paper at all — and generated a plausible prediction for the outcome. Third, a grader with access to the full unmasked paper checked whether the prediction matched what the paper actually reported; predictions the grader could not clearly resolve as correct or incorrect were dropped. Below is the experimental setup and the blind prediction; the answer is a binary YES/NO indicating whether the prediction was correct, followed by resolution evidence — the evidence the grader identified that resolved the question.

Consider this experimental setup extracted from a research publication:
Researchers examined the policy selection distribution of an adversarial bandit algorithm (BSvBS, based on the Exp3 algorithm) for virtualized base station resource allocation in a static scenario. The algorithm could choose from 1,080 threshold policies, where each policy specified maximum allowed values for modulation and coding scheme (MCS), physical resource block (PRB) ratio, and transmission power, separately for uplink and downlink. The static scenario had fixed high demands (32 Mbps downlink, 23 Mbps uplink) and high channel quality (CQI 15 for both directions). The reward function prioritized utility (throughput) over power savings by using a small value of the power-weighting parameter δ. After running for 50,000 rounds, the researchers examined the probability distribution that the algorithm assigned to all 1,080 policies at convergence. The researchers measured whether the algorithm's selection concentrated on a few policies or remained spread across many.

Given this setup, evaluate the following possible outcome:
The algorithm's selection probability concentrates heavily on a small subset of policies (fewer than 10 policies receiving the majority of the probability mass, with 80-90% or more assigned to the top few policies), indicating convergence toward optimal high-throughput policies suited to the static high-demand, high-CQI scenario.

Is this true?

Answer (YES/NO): NO